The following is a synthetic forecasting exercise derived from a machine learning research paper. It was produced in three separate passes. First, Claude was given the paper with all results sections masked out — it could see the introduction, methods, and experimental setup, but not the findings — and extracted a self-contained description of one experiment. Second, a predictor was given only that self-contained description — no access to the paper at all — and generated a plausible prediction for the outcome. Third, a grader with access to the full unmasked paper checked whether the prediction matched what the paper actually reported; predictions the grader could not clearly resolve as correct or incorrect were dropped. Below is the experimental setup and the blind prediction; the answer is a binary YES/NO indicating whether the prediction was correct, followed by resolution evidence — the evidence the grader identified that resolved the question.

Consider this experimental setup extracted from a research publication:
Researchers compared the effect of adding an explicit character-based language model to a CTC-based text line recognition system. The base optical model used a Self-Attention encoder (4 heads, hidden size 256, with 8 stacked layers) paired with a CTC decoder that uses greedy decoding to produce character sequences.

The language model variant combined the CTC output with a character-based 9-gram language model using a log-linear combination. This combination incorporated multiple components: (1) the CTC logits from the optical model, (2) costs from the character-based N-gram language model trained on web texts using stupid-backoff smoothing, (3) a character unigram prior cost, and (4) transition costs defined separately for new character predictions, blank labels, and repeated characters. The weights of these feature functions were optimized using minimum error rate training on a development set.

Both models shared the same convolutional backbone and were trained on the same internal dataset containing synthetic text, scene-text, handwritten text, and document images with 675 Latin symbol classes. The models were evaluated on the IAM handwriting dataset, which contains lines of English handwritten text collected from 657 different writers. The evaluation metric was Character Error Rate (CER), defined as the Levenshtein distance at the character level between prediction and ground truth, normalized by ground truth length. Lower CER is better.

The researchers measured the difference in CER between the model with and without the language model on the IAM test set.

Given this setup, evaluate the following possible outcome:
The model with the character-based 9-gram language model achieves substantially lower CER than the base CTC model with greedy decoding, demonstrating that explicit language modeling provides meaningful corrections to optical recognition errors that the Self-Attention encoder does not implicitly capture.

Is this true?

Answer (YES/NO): YES